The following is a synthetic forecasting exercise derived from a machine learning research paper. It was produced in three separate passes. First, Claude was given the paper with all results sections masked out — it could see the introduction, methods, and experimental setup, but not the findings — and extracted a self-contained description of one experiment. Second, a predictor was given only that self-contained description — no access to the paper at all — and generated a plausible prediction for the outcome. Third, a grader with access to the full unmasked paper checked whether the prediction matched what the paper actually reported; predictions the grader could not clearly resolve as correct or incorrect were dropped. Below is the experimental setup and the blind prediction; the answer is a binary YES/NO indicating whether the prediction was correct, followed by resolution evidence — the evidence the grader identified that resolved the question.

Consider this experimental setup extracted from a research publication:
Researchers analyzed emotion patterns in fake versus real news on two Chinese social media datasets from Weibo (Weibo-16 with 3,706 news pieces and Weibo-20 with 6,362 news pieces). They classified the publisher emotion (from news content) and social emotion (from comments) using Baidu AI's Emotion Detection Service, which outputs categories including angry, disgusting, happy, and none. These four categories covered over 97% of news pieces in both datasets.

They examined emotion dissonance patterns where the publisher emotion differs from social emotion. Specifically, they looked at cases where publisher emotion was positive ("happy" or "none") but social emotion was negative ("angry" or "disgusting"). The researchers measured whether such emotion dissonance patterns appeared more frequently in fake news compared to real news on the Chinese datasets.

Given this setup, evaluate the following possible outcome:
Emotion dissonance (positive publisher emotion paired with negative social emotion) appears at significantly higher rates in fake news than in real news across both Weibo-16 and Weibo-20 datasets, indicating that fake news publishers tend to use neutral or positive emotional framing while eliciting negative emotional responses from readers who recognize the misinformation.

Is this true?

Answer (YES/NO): YES